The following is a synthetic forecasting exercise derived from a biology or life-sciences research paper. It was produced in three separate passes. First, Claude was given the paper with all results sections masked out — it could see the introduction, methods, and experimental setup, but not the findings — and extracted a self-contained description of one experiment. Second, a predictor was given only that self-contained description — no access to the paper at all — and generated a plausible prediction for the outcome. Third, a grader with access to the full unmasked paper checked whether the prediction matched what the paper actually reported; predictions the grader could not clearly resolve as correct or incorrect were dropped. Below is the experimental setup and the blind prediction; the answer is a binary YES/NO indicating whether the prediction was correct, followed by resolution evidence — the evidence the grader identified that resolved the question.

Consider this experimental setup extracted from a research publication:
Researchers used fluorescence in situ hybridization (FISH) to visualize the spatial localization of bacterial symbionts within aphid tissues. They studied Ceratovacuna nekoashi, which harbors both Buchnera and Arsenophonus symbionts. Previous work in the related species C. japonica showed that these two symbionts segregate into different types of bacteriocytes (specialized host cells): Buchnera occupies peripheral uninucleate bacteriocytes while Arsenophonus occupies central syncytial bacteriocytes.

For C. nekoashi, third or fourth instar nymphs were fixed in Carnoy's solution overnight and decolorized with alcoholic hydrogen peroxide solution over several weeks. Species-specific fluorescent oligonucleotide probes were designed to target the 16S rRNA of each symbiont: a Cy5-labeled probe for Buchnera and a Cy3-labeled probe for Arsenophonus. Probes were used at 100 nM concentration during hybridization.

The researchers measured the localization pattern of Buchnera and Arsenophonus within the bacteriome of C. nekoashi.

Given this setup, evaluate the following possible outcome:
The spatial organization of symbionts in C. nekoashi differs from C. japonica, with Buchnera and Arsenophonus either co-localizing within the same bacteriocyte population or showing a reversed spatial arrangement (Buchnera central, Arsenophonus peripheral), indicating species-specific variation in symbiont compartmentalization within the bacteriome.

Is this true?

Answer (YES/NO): NO